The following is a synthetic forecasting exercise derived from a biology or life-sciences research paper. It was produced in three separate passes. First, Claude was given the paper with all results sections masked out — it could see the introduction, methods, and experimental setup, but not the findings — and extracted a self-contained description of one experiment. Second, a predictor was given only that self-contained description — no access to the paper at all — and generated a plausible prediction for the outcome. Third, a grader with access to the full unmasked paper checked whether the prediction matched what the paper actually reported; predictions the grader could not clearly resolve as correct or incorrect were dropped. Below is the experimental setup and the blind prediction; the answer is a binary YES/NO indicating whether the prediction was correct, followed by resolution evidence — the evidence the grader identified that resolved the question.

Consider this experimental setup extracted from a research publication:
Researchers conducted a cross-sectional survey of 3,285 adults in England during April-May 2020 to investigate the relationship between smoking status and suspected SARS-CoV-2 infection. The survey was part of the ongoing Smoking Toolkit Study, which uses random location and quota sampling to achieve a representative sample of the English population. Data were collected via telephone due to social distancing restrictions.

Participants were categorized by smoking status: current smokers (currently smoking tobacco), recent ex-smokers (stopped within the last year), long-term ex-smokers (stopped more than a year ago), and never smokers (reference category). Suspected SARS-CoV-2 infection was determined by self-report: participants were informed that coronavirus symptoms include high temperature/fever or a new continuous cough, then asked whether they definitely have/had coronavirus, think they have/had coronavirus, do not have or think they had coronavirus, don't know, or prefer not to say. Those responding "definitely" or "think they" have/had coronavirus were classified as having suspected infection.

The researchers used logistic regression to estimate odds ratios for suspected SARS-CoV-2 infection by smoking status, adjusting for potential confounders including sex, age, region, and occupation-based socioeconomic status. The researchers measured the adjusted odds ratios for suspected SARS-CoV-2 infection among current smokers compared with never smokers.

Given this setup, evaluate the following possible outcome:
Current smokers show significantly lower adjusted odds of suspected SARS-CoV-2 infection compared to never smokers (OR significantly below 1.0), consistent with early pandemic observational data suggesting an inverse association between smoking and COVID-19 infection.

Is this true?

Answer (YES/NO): NO